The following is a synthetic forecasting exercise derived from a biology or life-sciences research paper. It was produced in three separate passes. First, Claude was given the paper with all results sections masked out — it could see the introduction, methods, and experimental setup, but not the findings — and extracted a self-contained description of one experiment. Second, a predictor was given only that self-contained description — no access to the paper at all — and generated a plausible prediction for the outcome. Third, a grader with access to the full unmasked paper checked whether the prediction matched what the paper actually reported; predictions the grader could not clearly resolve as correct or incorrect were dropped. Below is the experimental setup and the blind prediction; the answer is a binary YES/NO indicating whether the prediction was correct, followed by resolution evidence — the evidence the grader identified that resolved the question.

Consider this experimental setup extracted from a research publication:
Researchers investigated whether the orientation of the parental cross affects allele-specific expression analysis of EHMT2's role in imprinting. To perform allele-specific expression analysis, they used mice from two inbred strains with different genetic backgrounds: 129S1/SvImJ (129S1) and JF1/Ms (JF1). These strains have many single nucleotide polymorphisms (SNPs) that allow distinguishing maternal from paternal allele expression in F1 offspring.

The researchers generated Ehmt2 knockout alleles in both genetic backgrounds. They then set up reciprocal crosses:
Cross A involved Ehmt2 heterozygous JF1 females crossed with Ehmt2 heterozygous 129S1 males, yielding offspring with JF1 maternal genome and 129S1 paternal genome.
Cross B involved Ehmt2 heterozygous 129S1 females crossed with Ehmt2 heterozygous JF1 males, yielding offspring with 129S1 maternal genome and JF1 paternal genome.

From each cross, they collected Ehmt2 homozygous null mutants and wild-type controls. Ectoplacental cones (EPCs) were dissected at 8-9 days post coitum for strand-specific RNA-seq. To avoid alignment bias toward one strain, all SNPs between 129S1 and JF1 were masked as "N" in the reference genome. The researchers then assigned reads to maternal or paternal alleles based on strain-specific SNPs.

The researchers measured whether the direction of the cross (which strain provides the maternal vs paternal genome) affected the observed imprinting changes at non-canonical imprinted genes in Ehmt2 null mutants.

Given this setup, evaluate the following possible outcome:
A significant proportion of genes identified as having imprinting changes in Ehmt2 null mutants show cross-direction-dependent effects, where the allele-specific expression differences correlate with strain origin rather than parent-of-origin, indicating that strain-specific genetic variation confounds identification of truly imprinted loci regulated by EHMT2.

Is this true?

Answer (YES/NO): NO